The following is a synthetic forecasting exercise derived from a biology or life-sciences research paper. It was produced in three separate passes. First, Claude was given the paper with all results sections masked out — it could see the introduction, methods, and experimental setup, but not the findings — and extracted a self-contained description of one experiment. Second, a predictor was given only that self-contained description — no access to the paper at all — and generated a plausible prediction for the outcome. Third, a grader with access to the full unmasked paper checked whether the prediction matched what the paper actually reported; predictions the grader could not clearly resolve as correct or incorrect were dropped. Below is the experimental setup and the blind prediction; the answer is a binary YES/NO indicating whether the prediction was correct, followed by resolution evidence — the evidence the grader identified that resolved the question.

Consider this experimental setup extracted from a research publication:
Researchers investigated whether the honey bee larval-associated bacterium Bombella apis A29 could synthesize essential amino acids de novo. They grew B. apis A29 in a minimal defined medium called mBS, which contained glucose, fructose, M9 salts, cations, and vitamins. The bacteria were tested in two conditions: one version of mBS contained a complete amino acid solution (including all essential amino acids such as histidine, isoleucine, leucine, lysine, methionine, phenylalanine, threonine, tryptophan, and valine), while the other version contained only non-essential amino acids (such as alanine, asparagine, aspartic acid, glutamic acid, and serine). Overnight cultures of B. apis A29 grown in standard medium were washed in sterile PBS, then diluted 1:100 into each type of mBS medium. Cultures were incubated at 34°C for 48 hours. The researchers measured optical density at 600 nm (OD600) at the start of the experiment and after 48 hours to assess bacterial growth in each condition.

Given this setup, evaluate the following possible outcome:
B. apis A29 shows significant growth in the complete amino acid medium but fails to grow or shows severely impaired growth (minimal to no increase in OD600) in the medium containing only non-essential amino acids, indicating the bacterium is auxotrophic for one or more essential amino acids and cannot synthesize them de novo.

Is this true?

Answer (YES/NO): NO